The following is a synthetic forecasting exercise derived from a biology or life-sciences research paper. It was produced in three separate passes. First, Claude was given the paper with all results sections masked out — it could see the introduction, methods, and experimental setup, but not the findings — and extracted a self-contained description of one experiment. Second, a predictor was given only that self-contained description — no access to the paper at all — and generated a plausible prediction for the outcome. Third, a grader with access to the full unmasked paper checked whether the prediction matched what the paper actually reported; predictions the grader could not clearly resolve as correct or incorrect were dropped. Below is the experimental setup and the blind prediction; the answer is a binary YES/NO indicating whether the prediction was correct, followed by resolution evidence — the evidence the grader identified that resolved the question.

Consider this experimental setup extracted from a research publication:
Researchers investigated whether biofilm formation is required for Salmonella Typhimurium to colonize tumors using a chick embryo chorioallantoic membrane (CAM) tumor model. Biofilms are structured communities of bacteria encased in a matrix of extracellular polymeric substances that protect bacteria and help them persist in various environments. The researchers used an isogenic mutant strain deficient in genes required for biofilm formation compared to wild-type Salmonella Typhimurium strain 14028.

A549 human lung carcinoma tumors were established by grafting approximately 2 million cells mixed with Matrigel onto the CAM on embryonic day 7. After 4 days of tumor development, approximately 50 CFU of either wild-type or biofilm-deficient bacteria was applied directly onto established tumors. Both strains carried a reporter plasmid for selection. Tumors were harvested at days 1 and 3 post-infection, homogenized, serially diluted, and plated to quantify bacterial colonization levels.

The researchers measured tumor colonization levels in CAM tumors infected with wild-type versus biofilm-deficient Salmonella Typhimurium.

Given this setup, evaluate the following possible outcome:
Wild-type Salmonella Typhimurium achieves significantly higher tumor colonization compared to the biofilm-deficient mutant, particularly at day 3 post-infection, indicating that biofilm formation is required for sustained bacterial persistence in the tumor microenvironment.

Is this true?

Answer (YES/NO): NO